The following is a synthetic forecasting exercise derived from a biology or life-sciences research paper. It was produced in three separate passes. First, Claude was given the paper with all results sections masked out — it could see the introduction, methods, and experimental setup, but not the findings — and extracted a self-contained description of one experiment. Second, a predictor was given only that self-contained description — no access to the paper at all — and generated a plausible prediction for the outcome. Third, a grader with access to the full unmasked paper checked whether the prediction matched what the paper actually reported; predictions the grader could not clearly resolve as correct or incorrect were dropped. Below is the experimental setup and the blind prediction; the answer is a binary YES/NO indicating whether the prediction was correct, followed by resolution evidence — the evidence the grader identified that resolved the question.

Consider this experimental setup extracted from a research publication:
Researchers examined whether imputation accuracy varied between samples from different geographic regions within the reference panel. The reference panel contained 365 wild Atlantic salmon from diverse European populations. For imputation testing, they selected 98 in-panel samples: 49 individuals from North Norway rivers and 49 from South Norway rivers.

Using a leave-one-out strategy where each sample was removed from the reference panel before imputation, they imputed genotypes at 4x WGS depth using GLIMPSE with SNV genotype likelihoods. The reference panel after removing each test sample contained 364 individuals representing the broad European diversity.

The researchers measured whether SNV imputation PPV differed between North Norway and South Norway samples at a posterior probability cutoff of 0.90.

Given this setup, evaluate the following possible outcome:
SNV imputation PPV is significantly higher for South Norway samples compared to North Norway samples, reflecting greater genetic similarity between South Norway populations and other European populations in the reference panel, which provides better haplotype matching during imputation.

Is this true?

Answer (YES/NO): NO